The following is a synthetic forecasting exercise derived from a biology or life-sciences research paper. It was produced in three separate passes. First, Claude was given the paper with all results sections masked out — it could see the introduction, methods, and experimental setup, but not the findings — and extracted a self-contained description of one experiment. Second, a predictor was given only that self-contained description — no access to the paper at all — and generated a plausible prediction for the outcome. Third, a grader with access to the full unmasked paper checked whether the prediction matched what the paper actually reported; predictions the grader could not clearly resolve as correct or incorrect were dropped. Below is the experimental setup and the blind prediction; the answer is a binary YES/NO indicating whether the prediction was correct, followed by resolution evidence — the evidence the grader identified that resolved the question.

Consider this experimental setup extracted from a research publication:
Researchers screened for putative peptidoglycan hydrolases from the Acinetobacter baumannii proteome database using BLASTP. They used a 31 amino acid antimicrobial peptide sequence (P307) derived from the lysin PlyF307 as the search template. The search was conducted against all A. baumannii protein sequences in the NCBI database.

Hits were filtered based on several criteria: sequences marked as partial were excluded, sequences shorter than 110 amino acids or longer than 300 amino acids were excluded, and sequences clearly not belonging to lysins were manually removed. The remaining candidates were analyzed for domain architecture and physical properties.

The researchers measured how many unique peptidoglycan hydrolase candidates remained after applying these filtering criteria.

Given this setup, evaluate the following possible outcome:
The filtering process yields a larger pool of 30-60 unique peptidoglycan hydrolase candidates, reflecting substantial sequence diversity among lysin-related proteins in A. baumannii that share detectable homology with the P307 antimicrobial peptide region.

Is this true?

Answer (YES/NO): NO